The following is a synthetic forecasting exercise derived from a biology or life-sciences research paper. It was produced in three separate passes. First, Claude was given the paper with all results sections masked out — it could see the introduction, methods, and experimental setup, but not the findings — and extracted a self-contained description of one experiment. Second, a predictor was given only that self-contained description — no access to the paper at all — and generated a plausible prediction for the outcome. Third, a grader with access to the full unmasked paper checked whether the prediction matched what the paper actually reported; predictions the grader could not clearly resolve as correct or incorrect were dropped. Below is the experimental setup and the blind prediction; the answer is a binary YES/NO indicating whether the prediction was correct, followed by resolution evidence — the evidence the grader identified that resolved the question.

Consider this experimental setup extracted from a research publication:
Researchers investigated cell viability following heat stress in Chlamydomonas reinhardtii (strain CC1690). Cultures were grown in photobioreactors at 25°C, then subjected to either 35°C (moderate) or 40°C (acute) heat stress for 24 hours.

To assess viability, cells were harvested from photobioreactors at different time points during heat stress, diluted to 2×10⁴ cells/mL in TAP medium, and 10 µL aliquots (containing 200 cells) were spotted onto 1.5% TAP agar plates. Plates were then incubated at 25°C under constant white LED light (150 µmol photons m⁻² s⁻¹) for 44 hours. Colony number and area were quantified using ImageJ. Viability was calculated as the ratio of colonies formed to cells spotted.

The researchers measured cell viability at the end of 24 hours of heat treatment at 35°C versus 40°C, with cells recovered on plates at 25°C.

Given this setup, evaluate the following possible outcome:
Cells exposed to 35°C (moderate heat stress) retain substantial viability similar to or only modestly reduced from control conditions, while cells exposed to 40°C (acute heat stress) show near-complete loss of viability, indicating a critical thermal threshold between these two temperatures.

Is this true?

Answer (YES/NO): NO